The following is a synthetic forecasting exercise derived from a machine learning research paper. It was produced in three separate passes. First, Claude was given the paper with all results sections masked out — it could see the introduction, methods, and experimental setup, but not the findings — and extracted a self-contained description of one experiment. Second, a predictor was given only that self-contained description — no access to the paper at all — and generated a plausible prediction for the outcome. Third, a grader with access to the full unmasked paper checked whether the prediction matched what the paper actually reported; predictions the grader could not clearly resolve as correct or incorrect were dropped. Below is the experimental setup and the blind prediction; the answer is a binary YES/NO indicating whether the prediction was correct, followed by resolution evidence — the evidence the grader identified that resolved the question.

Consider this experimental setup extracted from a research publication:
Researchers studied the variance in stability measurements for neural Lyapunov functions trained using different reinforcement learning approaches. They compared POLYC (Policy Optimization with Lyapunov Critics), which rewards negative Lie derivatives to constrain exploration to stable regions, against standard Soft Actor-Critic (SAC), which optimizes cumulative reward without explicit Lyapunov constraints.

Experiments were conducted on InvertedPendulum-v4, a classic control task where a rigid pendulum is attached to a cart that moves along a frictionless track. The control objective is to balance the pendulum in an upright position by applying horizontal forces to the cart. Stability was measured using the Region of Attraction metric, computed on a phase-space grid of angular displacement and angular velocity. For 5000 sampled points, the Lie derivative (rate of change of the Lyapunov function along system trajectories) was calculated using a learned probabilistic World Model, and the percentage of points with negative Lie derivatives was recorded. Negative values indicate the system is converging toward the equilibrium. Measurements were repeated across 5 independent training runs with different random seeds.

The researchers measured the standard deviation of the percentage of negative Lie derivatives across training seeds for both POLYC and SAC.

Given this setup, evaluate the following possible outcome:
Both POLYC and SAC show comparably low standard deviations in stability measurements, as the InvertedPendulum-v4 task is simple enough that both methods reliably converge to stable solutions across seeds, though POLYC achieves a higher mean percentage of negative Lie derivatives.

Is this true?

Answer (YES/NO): YES